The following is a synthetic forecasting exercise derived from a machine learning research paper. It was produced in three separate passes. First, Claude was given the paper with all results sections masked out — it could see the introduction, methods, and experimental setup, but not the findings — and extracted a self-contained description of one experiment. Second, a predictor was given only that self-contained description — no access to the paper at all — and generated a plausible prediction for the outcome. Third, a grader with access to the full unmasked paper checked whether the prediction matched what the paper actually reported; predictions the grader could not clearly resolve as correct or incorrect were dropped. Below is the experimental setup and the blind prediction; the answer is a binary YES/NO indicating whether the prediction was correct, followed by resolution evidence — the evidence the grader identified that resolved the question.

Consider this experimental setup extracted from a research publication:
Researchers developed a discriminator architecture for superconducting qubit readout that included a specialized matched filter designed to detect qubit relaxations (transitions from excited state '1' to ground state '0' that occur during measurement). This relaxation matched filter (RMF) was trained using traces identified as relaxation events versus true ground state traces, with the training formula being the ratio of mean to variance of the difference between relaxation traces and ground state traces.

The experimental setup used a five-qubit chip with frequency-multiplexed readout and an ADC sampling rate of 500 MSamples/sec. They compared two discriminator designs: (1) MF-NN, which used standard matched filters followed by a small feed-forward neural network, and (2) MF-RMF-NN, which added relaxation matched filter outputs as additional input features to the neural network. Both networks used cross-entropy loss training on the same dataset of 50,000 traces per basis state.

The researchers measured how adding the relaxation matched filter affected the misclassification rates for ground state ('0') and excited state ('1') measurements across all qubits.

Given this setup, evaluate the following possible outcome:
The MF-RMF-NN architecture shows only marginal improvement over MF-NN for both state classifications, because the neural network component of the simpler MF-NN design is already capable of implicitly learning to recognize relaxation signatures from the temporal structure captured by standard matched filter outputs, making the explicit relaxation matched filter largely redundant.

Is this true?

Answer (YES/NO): NO